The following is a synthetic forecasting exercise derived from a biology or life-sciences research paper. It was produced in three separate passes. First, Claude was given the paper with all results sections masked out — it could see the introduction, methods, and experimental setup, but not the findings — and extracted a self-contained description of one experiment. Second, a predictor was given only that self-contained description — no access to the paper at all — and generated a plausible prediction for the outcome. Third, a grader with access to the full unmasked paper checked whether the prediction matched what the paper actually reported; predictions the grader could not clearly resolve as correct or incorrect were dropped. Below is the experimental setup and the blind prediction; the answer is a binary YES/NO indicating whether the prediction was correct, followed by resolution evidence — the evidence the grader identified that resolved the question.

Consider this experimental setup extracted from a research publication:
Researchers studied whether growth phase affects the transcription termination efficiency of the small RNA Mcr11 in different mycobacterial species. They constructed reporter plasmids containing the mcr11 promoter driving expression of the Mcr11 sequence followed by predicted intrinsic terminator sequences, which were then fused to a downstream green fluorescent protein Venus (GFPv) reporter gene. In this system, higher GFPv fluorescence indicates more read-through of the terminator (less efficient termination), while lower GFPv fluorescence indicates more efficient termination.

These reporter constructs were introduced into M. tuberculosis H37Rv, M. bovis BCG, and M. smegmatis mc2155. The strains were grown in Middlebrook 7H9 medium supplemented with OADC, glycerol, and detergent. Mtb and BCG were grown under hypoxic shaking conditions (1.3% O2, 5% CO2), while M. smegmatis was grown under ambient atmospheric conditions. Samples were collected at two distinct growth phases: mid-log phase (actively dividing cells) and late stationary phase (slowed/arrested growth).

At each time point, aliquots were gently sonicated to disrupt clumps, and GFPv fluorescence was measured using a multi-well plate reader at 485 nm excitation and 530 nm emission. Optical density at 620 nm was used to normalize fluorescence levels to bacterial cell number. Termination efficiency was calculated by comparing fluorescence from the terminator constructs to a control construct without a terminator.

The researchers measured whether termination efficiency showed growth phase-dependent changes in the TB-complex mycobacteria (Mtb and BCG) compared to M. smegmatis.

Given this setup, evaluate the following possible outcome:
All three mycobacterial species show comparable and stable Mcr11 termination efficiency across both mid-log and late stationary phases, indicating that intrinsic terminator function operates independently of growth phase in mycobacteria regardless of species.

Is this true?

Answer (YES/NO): NO